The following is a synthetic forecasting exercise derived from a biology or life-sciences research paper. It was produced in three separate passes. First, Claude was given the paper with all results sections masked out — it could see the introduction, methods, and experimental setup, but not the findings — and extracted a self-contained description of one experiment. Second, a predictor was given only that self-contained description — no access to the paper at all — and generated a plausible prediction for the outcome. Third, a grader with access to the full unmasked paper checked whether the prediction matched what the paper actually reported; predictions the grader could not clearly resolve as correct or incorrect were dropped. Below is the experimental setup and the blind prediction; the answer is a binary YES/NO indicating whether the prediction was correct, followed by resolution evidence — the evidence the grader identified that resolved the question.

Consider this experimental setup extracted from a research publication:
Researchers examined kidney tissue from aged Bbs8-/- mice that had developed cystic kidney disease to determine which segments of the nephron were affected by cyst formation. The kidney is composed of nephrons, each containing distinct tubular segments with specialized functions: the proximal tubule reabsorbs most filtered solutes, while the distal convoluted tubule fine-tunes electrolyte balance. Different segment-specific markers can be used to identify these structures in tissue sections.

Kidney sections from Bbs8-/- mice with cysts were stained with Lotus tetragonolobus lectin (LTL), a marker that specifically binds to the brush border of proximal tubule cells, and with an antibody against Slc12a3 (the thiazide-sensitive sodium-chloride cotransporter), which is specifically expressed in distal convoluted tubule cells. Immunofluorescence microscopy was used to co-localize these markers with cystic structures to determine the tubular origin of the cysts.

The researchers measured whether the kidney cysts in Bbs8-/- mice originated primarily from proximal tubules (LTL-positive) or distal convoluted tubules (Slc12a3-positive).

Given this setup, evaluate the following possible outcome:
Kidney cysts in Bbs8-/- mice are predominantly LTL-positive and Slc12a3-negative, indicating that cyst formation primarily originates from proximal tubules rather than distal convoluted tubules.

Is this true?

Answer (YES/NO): NO